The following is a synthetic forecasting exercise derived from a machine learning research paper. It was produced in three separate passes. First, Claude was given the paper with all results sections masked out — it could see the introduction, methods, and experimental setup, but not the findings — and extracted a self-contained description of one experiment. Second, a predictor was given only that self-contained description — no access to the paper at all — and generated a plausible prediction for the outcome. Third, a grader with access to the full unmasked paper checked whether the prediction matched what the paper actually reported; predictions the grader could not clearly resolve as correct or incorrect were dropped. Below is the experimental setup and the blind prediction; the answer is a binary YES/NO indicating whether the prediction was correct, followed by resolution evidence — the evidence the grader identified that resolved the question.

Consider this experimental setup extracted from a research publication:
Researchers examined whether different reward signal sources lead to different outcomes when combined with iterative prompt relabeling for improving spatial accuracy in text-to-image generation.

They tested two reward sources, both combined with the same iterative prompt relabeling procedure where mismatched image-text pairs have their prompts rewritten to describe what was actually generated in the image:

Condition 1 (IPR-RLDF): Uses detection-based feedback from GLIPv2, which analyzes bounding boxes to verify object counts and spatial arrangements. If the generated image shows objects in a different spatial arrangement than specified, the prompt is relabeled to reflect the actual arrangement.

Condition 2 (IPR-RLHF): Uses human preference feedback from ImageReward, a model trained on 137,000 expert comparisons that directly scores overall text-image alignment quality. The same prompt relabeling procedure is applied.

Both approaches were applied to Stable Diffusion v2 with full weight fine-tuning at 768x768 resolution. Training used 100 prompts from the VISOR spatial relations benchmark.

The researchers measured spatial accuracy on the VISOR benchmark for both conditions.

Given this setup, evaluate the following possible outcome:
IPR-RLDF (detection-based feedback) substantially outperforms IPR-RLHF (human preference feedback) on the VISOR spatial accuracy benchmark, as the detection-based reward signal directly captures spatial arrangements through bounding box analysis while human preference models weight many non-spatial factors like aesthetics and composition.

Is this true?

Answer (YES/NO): NO